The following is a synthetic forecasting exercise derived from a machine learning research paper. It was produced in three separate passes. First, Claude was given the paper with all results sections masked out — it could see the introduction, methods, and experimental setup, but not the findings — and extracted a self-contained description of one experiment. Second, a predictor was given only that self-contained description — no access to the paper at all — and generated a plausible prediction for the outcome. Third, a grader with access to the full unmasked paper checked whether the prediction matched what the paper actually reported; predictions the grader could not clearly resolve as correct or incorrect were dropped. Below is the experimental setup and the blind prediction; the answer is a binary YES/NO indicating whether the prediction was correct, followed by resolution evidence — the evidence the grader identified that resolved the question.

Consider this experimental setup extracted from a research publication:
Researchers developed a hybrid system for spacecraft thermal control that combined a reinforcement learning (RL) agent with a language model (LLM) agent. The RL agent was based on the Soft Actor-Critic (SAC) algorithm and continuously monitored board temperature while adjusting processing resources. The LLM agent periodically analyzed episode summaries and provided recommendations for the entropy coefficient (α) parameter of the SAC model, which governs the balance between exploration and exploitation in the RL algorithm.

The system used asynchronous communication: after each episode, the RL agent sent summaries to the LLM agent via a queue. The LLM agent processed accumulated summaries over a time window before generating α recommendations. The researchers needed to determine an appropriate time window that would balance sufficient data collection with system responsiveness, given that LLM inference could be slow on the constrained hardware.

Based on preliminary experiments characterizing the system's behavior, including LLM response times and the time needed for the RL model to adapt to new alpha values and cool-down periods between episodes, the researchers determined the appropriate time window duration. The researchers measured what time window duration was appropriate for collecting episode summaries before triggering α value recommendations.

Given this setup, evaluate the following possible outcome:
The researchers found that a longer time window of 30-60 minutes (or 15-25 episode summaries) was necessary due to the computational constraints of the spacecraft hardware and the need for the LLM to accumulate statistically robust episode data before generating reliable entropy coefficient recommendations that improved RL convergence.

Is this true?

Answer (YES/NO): NO